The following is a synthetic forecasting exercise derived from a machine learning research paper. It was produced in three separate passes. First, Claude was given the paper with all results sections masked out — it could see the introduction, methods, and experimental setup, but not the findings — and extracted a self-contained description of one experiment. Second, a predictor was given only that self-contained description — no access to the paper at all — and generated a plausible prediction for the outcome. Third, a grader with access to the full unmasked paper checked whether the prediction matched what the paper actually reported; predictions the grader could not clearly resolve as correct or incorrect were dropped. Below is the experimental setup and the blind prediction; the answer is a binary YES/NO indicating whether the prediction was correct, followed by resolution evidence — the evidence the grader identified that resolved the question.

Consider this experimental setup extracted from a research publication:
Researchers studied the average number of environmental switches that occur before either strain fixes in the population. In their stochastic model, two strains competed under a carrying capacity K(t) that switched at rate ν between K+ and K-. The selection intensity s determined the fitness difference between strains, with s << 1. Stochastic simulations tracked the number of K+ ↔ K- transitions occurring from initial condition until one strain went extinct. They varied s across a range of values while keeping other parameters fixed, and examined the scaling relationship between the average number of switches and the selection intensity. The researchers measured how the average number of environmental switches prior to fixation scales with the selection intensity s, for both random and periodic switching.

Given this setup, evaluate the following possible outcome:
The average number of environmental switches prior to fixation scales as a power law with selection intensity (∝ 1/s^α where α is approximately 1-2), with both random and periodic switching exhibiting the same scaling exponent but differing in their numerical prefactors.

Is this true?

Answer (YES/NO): NO